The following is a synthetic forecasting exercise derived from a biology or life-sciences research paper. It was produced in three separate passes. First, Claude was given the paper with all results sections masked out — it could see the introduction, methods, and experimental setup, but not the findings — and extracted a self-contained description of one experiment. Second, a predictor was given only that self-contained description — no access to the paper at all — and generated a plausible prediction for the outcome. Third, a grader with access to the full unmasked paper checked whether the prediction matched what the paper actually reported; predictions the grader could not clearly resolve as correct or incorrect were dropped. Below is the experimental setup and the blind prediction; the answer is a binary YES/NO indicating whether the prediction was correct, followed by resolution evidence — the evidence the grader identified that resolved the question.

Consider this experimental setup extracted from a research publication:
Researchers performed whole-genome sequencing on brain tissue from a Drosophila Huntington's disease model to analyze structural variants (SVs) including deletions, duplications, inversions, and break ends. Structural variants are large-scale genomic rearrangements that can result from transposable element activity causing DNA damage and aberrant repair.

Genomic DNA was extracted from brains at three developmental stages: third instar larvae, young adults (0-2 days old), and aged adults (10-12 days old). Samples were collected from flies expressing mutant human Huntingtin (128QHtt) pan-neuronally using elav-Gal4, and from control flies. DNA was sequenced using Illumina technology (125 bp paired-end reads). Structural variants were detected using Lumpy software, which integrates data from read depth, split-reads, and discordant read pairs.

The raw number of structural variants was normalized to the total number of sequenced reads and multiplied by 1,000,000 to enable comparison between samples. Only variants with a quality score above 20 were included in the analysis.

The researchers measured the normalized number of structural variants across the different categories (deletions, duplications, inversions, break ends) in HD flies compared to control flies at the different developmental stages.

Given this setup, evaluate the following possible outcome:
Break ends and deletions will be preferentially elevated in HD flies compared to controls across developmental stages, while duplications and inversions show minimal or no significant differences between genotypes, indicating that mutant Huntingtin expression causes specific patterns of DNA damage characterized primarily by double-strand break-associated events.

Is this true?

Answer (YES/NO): NO